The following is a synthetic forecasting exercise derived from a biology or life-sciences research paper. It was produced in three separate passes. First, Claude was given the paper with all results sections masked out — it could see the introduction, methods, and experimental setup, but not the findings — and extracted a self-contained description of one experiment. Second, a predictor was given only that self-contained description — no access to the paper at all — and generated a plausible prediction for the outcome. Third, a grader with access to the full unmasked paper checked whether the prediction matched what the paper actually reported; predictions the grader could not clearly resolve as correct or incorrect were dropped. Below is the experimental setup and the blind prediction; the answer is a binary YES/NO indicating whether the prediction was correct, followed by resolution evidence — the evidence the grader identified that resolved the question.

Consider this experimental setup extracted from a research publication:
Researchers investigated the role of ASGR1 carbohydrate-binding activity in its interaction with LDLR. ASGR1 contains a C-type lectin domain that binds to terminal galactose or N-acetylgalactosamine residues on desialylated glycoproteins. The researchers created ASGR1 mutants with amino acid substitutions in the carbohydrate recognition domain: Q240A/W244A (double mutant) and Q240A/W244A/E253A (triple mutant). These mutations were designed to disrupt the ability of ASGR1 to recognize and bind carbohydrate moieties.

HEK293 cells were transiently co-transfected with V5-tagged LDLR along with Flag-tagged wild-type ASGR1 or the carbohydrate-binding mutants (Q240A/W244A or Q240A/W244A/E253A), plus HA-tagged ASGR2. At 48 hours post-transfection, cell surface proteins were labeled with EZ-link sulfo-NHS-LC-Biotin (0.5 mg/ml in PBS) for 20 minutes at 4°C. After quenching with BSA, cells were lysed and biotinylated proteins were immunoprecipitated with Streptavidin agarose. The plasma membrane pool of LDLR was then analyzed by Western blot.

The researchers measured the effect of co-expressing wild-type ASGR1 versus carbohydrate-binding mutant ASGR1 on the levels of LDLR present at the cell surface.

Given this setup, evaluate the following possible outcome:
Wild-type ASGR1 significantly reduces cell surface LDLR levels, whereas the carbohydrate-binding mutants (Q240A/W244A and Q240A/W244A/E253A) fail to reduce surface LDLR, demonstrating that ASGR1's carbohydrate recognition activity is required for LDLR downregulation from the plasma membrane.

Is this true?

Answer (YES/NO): YES